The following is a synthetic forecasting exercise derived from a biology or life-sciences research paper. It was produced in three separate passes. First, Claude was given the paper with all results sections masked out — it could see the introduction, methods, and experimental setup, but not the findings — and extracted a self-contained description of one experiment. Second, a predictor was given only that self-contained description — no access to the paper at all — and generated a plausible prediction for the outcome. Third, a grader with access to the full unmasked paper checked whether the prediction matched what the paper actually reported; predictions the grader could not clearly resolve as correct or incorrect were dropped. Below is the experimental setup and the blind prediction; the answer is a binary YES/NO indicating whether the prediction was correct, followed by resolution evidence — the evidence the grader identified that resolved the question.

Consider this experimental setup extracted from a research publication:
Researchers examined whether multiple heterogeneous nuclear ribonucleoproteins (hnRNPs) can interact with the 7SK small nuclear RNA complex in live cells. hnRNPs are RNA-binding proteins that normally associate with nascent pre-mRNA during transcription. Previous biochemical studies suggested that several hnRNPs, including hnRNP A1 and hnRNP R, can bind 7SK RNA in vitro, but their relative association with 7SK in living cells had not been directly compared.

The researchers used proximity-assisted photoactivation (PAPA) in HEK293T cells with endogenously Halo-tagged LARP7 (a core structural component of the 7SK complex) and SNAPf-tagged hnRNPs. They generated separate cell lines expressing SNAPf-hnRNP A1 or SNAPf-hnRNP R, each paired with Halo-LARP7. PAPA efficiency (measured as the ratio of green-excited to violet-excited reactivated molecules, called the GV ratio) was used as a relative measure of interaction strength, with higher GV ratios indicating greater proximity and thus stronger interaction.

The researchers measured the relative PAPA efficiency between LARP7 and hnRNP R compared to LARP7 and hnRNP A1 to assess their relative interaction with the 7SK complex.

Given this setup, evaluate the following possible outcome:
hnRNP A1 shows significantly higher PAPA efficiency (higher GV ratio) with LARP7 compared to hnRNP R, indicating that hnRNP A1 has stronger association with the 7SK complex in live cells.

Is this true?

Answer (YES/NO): NO